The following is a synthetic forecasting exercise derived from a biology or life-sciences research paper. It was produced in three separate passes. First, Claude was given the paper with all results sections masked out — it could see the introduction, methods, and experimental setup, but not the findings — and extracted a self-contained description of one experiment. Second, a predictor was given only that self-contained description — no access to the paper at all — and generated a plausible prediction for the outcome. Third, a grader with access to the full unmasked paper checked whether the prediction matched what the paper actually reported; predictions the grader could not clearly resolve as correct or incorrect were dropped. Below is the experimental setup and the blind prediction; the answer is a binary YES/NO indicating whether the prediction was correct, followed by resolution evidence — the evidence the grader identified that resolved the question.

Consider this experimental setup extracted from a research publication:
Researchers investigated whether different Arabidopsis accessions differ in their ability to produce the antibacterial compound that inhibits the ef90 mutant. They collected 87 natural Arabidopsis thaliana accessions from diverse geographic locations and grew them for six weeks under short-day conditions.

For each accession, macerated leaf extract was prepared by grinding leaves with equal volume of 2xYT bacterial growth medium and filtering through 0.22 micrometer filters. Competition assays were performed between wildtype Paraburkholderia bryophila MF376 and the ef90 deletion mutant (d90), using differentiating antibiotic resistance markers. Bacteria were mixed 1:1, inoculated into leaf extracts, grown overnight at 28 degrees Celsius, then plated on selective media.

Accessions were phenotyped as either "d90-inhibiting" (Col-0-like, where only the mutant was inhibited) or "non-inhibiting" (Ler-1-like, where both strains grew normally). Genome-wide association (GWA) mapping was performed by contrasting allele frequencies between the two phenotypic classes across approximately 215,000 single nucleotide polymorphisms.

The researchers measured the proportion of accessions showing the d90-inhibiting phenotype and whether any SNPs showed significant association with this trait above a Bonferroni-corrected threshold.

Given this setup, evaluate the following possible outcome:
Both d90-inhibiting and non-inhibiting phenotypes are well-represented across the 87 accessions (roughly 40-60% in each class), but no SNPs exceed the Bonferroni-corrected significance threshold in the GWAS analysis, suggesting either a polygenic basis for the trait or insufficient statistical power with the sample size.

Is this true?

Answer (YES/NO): NO